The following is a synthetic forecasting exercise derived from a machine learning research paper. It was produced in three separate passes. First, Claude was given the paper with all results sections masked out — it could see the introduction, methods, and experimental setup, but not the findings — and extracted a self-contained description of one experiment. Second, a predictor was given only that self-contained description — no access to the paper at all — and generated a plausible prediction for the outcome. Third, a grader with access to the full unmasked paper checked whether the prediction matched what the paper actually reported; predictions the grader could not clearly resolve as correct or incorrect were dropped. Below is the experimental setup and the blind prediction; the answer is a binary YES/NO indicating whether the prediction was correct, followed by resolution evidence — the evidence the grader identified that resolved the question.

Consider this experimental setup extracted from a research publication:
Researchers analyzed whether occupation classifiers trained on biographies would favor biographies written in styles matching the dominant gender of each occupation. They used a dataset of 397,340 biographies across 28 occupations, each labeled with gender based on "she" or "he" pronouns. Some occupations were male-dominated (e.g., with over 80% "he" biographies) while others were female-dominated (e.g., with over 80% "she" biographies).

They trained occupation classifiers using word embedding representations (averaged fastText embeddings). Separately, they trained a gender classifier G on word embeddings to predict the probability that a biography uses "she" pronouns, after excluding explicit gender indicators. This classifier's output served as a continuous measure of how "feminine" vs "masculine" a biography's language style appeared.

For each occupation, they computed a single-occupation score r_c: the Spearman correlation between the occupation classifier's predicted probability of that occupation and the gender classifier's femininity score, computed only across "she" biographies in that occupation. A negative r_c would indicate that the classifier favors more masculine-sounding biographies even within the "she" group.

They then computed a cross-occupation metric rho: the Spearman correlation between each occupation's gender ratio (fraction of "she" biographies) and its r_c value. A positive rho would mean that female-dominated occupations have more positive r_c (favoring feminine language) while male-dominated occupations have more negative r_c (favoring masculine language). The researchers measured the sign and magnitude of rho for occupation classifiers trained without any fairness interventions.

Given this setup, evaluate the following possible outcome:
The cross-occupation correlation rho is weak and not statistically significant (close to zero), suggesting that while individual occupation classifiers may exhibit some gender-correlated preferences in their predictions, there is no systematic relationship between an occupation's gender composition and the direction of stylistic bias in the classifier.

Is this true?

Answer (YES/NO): NO